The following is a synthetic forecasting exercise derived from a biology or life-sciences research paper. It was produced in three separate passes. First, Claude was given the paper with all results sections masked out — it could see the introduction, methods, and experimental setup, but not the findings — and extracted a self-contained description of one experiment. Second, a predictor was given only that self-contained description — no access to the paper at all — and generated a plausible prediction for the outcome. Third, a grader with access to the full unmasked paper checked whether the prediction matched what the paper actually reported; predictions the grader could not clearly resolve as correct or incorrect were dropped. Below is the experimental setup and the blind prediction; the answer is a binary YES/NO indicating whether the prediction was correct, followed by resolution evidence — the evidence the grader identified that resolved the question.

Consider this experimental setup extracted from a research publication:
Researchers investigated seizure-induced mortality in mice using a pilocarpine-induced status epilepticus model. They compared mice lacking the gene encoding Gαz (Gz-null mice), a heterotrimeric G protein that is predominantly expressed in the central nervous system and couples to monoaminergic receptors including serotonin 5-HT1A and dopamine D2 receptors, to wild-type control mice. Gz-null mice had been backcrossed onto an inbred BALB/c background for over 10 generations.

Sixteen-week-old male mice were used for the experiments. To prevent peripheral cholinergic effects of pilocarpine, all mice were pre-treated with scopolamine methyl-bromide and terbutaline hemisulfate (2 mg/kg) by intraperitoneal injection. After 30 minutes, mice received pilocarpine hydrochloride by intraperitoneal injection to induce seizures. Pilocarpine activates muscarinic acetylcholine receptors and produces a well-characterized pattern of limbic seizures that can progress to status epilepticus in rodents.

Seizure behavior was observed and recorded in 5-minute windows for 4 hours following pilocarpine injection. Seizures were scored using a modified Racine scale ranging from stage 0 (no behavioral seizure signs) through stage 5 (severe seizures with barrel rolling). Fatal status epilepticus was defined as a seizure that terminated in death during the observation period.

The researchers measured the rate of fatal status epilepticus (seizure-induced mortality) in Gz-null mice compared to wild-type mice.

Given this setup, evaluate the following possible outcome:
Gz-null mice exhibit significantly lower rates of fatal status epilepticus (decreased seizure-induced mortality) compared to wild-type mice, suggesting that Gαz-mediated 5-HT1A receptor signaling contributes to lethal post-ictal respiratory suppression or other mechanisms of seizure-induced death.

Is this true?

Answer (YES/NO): NO